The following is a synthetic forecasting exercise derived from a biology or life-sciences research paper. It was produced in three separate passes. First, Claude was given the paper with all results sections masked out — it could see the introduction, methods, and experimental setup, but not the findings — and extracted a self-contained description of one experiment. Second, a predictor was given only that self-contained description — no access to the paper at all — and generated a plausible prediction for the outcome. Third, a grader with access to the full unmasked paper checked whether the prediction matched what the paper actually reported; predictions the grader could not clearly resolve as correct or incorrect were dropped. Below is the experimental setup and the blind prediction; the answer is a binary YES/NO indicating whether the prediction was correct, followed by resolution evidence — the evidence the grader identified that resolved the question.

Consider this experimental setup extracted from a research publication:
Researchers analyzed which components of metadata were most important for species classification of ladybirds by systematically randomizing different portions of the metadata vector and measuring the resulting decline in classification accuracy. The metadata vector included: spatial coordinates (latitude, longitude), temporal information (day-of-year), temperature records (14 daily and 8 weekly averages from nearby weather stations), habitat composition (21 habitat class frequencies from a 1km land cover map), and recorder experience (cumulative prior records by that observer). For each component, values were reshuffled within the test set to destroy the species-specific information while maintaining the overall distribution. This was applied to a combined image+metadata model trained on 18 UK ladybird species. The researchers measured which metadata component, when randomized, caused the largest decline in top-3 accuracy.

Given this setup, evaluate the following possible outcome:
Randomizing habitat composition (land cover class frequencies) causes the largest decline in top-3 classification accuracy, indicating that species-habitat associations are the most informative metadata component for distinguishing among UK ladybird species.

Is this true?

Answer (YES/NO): NO